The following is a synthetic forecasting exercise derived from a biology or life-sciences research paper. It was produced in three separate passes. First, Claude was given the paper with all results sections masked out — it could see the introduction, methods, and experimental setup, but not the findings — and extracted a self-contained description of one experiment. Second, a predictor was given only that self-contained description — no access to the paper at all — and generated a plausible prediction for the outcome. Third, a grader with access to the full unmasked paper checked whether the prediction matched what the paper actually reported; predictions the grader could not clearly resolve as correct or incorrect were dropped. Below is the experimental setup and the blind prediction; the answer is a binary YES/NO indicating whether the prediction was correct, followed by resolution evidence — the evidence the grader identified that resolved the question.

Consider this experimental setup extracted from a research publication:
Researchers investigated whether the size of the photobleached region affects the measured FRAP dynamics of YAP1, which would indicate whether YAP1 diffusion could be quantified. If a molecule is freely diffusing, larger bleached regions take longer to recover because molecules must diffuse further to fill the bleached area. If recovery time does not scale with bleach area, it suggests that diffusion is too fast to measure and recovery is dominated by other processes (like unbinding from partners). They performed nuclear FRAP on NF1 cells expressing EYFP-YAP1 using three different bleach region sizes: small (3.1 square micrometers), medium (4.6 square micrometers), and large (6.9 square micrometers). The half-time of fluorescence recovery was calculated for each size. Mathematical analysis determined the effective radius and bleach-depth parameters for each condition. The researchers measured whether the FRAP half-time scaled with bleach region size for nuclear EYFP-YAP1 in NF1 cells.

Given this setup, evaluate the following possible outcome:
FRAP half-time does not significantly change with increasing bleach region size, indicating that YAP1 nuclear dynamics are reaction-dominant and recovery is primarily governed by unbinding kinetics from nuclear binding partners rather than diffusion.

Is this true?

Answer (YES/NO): YES